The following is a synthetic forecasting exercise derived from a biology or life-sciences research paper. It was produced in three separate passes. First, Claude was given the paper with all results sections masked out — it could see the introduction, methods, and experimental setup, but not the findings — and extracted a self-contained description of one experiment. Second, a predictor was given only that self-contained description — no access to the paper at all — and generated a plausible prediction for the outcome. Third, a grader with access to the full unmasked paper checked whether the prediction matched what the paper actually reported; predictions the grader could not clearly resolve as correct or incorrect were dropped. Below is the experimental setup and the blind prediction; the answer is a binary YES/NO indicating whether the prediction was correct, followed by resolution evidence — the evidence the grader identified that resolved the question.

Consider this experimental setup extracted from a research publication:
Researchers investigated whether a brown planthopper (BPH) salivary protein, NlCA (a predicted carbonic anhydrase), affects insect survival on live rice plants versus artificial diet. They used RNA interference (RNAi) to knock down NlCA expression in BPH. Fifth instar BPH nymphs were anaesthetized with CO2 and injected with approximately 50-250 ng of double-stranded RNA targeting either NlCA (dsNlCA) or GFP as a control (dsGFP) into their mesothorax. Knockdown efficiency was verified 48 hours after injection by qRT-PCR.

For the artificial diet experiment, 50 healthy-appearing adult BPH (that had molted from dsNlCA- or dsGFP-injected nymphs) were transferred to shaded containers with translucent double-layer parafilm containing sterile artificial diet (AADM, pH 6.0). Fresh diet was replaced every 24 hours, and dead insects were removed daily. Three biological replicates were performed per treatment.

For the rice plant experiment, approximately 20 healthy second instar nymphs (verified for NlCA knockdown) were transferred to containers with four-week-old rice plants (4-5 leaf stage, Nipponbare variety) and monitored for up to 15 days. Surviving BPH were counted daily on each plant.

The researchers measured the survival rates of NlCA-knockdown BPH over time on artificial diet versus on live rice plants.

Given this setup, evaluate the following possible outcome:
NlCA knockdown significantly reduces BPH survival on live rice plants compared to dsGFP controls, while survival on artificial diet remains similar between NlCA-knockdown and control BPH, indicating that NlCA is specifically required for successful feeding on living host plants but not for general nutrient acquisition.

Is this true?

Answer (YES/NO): YES